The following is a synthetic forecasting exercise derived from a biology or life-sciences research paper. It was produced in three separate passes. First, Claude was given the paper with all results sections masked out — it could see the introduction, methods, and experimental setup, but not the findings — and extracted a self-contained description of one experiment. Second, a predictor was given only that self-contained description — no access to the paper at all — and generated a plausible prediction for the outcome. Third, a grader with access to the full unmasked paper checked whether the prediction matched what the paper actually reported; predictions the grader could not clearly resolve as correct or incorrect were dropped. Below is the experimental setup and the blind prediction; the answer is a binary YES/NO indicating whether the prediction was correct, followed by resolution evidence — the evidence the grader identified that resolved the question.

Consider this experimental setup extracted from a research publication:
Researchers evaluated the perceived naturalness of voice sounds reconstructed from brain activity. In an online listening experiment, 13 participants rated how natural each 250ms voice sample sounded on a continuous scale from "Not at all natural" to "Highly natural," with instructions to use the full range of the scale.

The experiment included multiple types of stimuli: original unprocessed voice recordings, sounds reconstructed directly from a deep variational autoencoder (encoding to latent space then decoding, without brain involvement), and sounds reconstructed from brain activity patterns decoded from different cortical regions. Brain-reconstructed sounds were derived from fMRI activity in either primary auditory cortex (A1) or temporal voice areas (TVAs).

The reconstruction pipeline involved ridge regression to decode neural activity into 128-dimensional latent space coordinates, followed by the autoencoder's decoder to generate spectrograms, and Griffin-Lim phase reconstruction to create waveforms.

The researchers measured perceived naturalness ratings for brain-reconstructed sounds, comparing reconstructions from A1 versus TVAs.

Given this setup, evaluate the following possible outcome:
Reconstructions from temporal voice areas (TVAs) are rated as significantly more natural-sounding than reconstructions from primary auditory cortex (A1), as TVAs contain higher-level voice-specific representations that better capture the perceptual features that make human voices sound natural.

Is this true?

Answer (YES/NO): NO